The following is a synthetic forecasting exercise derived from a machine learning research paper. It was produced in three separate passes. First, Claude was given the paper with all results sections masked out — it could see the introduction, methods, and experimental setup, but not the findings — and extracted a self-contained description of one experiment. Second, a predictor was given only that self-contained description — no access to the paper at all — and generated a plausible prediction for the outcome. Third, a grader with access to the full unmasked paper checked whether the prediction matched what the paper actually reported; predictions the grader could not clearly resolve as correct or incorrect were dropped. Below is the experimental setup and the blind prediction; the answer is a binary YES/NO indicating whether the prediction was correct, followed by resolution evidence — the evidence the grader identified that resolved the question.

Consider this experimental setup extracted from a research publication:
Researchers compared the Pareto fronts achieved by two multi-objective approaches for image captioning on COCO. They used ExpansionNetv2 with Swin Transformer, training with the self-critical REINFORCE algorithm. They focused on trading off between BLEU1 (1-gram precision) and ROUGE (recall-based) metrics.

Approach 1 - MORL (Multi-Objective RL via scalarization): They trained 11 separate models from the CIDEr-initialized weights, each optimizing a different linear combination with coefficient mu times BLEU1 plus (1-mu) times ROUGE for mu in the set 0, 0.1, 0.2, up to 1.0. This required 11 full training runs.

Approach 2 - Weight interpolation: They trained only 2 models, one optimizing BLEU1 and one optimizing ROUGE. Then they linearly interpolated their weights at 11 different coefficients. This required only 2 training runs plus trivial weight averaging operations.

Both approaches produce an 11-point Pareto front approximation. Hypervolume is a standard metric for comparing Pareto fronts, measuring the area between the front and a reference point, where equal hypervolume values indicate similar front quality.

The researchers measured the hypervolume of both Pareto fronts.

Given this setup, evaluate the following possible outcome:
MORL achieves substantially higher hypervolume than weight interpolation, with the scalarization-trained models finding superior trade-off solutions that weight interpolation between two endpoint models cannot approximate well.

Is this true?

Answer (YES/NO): NO